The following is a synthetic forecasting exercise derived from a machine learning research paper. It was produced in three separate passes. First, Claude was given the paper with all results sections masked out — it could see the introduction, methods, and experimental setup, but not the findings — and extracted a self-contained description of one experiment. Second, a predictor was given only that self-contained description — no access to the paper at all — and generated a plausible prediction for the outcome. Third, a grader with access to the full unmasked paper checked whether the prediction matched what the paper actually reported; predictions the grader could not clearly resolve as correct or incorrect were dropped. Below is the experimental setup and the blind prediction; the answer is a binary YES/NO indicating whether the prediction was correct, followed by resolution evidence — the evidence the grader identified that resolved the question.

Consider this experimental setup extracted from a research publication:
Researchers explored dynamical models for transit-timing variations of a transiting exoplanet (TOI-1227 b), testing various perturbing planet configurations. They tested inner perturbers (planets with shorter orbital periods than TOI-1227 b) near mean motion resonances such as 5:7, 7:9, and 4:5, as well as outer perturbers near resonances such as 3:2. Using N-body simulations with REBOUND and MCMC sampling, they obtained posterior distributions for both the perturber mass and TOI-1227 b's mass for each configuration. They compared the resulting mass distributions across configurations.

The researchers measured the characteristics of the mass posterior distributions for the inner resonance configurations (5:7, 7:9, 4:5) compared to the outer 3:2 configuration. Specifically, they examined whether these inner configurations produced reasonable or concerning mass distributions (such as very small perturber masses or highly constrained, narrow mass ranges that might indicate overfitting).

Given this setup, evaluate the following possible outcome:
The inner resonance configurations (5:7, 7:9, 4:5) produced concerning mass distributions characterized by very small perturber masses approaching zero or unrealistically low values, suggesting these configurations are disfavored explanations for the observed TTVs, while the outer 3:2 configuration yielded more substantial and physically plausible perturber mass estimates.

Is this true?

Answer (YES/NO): YES